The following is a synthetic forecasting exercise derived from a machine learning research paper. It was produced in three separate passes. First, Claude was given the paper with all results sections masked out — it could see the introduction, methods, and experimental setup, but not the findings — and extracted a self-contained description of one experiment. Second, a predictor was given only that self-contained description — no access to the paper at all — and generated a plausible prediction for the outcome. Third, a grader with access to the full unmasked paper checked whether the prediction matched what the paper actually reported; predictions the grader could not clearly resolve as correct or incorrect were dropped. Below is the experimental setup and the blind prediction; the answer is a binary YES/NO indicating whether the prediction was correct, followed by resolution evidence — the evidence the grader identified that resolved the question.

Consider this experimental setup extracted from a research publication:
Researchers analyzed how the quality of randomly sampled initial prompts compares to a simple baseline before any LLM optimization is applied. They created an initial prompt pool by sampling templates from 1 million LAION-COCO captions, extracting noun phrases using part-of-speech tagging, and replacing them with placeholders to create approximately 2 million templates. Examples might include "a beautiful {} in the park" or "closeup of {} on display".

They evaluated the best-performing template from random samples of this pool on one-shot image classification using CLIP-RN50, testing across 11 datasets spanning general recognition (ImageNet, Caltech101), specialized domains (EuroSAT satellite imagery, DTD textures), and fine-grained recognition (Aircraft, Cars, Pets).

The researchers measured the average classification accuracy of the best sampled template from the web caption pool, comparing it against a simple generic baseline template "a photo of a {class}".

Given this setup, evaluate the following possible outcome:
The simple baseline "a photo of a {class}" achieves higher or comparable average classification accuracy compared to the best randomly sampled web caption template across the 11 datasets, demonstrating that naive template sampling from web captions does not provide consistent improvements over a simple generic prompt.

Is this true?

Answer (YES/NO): NO